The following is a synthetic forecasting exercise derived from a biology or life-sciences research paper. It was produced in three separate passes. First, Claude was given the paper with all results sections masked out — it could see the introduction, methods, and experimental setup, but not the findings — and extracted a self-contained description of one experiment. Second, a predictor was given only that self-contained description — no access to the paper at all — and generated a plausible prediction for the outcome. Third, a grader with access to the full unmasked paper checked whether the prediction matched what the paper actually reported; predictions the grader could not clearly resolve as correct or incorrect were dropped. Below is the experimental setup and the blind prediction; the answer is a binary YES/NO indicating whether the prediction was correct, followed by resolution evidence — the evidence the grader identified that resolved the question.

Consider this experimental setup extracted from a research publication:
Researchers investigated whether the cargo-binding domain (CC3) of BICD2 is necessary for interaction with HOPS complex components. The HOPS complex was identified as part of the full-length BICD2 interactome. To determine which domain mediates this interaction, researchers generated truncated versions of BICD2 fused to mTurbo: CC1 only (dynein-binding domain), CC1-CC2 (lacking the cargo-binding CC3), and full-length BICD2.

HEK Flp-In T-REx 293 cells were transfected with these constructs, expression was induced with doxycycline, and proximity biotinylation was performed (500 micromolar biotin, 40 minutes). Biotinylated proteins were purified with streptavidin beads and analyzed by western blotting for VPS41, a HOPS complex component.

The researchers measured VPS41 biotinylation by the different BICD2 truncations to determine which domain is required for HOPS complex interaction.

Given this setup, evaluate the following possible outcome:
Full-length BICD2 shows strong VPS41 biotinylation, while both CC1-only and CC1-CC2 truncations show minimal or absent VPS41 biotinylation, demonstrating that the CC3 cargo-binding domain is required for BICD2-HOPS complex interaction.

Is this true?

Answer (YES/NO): YES